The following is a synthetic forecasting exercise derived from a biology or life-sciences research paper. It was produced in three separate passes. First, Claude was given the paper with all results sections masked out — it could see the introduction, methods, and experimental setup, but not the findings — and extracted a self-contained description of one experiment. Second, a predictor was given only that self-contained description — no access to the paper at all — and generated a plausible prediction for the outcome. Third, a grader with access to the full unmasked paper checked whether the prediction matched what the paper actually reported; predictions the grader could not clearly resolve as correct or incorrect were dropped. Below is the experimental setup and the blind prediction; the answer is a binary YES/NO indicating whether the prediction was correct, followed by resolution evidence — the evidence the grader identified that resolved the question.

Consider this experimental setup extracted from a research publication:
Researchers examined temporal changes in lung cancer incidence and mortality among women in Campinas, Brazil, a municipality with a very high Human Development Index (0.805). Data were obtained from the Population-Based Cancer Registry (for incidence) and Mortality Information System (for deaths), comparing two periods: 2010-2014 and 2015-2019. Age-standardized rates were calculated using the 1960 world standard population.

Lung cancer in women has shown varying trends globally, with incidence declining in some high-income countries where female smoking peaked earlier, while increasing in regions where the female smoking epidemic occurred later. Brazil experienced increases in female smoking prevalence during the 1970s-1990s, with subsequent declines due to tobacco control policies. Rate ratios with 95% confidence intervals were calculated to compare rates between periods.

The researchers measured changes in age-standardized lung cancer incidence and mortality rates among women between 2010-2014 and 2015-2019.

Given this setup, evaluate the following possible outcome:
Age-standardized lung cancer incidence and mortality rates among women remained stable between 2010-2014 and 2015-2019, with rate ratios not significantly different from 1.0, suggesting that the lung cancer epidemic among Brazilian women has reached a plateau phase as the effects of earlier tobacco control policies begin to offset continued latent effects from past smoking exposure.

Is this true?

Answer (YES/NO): NO